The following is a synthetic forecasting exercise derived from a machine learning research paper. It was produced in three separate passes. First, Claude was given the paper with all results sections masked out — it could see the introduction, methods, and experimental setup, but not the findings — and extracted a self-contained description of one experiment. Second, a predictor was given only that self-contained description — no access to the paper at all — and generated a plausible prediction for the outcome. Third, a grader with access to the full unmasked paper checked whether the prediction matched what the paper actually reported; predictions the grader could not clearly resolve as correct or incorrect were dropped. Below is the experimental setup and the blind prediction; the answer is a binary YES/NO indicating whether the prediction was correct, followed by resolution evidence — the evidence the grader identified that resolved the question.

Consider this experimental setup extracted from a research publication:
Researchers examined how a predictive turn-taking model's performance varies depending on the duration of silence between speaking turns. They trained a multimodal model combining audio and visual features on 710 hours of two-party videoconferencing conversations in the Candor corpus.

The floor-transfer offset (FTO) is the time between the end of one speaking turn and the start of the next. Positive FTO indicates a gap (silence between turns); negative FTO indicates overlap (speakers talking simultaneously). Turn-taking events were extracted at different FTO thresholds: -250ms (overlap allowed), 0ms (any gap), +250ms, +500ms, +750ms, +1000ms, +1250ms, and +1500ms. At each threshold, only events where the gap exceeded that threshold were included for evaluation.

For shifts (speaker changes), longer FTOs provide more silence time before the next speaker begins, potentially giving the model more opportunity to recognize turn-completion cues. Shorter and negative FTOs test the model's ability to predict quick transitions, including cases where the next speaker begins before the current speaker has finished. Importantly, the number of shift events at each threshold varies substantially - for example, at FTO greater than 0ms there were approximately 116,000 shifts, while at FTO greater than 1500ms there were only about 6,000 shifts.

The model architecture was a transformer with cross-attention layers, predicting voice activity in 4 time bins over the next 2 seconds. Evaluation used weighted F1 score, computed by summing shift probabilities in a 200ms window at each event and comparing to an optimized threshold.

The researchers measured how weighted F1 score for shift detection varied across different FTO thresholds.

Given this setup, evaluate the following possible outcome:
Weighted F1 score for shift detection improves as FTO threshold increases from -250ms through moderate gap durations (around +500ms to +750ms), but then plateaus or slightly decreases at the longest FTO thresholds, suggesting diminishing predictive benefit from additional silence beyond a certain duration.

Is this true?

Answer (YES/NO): NO